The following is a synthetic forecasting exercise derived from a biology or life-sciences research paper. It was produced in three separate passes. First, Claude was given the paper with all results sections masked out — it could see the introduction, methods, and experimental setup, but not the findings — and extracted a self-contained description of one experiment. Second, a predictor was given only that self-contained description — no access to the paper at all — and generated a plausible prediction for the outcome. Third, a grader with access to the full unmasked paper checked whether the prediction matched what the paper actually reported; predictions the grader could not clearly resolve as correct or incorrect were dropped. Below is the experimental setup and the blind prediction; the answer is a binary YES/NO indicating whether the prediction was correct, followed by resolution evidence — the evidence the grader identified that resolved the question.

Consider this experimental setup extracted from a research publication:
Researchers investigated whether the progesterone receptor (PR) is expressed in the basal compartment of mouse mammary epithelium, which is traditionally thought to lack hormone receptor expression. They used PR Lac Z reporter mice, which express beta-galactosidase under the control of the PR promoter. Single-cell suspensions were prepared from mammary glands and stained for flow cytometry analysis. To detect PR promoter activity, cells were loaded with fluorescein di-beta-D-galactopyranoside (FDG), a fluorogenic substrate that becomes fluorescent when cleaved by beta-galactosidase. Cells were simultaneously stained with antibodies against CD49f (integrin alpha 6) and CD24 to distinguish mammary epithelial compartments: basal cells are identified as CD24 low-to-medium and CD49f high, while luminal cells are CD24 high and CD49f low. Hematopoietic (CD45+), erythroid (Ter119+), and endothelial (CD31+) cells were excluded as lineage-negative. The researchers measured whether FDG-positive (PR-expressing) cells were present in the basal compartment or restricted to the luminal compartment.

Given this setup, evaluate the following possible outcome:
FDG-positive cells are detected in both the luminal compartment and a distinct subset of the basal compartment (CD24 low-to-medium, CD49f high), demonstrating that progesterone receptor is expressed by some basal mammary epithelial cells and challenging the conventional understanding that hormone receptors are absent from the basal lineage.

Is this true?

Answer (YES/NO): YES